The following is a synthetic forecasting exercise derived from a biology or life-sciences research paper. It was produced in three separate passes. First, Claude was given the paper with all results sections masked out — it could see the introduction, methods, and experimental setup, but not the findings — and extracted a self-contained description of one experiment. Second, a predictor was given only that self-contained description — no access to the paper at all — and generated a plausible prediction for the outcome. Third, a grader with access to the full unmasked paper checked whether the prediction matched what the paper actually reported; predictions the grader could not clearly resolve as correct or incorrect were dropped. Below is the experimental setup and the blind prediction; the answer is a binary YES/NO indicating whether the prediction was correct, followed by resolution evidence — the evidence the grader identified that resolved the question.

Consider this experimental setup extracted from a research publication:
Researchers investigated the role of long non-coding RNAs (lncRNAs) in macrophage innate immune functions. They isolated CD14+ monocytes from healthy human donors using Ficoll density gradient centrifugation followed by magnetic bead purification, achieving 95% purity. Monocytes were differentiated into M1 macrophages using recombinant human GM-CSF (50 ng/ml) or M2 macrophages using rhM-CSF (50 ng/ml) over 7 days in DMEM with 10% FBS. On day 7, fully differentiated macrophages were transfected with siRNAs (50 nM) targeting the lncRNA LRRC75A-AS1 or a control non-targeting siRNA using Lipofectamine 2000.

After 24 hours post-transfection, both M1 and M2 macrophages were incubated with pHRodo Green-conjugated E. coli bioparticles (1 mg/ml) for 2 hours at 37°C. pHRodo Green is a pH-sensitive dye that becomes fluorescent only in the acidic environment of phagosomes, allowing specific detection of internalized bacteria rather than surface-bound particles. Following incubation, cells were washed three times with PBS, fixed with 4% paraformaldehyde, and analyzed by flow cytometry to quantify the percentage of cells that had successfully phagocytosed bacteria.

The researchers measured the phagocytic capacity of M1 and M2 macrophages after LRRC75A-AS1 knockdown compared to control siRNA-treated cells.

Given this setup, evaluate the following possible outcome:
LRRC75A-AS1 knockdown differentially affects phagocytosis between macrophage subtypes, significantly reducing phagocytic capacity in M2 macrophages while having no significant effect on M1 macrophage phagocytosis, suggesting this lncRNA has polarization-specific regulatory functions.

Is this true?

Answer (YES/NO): NO